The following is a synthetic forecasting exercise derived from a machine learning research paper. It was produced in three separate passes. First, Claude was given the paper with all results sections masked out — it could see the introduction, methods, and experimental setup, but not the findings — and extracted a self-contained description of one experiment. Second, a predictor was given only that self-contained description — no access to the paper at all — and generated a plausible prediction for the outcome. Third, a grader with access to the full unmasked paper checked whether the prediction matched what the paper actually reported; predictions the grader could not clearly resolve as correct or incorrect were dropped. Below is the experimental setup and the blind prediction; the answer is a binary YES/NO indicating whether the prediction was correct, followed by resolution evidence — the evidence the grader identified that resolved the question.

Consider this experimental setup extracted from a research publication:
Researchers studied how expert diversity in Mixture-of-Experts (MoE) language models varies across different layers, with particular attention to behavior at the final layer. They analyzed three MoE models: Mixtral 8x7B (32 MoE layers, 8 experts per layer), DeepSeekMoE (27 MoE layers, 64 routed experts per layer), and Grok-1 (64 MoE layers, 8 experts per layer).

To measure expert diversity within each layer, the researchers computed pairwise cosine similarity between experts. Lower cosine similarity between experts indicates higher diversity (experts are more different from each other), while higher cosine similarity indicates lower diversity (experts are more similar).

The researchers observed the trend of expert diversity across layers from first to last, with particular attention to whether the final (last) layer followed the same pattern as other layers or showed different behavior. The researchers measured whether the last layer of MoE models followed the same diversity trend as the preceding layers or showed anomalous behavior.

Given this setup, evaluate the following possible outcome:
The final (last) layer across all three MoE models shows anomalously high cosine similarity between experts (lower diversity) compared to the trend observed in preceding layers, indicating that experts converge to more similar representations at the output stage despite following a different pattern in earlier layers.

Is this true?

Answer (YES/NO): NO